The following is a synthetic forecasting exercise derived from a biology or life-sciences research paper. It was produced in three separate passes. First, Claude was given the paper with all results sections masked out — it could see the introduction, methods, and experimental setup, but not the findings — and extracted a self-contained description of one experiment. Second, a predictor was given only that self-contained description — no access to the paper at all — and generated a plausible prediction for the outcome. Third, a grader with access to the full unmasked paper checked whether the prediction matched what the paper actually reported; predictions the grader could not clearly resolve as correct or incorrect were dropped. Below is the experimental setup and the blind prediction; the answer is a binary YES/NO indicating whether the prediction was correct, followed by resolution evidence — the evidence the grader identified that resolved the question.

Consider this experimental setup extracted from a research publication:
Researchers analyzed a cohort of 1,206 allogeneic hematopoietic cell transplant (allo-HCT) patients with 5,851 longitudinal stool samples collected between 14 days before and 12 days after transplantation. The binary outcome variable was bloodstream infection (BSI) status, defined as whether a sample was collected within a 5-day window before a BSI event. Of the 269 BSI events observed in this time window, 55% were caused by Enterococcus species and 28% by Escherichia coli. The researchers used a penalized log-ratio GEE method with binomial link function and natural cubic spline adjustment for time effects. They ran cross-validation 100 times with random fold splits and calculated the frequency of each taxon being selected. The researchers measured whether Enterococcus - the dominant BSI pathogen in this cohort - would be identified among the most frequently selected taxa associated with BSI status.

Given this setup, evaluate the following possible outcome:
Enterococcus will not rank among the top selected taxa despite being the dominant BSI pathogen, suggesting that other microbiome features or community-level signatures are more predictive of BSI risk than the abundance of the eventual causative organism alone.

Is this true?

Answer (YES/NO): NO